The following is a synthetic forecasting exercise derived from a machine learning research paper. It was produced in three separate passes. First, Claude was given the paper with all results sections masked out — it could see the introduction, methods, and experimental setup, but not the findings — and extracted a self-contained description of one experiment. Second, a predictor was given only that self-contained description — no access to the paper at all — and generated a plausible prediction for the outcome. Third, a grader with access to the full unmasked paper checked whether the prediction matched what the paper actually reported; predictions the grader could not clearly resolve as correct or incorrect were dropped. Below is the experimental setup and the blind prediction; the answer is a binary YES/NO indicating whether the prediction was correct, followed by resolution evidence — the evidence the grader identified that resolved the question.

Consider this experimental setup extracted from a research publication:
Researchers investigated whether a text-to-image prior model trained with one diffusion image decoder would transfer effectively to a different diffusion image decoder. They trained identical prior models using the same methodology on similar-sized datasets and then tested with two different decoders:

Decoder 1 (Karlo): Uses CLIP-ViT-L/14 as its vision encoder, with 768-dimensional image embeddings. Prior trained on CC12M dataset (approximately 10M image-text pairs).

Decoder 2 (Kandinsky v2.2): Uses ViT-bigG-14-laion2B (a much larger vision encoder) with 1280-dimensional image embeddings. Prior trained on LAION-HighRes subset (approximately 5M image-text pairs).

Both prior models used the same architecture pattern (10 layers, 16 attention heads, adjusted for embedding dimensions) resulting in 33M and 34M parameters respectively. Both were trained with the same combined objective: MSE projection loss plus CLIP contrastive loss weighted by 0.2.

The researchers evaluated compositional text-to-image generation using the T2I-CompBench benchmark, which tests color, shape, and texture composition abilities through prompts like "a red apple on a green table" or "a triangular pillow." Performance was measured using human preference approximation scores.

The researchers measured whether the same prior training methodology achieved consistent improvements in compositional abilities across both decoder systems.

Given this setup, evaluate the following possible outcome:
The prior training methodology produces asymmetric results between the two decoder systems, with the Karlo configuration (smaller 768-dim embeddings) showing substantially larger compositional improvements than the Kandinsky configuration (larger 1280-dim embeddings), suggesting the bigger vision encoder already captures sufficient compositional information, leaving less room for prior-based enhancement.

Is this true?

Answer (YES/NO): YES